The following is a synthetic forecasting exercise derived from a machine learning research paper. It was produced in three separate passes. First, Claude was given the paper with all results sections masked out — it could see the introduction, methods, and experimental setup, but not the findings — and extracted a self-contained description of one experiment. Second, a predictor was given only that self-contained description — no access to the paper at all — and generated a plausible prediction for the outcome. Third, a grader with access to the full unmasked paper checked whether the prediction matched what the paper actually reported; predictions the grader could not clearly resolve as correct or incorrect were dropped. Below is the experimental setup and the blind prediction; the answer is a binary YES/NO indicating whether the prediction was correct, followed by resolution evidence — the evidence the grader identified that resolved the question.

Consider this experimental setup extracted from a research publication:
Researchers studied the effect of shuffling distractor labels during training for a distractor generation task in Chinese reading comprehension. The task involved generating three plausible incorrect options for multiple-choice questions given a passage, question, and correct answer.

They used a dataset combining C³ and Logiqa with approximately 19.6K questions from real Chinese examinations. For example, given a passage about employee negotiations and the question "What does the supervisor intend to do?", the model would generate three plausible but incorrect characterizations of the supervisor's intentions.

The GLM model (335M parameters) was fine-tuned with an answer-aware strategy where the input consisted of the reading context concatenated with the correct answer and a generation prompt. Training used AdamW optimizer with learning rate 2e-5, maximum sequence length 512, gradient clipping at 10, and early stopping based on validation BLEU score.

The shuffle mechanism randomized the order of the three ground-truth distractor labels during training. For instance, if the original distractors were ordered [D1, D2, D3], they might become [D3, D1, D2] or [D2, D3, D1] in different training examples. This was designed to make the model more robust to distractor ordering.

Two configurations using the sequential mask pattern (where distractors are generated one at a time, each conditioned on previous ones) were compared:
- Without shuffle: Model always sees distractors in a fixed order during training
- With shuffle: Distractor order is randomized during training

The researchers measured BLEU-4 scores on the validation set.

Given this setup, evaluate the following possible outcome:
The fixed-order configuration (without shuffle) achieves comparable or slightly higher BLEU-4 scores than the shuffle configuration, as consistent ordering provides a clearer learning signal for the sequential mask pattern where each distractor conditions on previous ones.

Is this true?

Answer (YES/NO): NO